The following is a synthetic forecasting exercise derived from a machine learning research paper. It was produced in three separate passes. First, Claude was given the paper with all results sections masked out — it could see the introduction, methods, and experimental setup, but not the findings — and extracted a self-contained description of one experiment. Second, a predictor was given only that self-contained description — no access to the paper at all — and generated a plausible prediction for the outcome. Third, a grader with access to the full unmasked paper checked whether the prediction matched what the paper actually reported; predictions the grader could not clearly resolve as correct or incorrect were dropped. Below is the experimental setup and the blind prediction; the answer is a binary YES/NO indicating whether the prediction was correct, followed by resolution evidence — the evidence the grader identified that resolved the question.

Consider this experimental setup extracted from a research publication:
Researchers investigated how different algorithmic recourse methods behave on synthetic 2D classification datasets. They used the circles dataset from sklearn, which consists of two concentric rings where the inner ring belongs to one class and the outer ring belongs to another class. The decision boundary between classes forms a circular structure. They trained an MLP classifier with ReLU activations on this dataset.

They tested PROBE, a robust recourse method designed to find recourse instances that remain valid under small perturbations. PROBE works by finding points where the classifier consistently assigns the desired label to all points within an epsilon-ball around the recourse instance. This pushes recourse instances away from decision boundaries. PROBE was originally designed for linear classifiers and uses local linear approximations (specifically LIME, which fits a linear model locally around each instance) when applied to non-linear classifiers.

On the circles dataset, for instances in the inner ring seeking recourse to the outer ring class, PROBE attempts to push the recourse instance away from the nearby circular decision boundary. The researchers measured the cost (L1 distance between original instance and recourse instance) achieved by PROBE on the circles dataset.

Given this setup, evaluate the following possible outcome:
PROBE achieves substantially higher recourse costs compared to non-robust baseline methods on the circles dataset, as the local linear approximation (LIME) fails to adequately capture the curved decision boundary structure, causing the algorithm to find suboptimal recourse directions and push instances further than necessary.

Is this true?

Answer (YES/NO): NO